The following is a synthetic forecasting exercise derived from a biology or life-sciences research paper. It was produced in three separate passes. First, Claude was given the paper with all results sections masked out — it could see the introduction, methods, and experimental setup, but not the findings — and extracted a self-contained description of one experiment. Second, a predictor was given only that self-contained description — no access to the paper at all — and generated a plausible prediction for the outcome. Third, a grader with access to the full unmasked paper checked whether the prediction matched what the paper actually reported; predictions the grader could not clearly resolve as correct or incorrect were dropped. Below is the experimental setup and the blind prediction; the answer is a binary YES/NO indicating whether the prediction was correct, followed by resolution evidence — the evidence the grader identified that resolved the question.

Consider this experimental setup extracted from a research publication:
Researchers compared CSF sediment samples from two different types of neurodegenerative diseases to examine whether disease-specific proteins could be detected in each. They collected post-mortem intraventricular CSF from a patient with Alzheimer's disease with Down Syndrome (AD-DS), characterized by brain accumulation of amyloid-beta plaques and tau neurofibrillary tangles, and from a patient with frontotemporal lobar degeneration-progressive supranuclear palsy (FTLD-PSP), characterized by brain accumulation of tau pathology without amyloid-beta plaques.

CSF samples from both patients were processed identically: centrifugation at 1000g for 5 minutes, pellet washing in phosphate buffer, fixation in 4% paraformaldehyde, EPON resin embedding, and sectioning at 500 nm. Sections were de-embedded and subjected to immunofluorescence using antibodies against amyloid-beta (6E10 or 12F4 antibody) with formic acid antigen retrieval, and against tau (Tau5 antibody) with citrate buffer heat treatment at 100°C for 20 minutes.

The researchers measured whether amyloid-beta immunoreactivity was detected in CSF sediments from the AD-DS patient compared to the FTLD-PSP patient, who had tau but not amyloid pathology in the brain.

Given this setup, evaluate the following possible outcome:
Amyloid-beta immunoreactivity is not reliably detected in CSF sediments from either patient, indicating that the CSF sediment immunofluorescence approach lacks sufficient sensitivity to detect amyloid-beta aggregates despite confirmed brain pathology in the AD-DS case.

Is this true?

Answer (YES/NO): NO